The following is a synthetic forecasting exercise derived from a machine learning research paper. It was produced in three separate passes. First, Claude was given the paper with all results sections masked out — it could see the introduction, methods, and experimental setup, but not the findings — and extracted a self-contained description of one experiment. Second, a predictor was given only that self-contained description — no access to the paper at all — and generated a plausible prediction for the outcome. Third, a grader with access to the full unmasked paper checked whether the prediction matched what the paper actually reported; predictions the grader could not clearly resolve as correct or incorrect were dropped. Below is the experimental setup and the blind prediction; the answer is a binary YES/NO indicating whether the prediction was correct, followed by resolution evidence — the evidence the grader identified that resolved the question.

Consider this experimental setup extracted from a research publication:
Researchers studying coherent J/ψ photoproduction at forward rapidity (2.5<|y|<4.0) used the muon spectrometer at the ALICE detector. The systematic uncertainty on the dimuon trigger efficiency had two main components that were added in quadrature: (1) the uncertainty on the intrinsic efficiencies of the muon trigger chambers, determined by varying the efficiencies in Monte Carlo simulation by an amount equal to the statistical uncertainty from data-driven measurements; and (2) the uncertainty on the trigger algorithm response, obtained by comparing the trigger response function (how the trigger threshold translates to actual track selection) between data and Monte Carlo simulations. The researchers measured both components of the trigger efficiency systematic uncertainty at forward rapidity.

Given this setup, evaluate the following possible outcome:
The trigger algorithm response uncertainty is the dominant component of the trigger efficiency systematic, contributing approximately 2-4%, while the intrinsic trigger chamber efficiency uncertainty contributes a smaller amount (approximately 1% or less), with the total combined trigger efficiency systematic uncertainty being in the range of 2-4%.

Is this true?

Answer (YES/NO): NO